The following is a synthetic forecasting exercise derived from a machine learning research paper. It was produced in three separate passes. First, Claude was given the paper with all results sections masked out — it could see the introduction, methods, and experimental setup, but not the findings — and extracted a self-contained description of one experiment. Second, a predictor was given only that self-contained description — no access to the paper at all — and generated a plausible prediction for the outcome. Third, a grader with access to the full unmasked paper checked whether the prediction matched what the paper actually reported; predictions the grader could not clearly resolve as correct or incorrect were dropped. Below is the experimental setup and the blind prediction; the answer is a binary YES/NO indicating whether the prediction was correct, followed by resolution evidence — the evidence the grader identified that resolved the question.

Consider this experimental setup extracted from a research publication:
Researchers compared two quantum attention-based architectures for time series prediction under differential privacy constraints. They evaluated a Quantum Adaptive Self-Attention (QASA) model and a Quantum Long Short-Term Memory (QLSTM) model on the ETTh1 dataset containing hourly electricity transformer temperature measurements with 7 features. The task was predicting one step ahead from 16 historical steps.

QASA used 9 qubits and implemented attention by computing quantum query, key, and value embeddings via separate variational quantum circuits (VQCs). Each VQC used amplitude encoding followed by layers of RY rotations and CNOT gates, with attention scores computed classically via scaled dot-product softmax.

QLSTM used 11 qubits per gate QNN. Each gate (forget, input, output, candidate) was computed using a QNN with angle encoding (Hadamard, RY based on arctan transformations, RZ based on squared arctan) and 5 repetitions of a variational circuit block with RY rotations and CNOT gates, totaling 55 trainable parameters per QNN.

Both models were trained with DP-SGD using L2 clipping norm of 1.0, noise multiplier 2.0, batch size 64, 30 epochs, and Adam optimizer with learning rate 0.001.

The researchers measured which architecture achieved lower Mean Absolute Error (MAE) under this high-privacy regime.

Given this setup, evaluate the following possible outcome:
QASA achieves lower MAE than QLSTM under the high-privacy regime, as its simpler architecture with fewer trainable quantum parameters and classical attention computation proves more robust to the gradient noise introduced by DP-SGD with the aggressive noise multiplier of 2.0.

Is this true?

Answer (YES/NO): YES